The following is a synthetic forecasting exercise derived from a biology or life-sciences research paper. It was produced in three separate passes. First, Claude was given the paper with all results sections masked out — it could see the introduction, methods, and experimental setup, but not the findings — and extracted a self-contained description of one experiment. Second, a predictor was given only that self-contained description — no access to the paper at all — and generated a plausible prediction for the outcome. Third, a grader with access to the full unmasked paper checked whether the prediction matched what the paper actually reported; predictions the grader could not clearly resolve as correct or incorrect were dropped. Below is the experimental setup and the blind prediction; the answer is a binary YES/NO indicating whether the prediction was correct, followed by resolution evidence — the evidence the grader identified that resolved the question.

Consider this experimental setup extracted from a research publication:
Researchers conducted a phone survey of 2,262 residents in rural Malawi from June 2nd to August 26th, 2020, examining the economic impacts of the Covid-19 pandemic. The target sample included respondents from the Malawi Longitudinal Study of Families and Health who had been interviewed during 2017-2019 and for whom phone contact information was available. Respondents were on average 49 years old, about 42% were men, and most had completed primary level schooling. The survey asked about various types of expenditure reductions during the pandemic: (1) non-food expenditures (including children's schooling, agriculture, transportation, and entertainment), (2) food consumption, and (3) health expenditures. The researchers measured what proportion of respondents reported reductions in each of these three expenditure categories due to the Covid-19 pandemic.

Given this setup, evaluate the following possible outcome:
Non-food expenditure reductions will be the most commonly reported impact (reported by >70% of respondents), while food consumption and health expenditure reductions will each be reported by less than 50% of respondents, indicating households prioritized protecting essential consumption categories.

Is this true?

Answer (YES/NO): YES